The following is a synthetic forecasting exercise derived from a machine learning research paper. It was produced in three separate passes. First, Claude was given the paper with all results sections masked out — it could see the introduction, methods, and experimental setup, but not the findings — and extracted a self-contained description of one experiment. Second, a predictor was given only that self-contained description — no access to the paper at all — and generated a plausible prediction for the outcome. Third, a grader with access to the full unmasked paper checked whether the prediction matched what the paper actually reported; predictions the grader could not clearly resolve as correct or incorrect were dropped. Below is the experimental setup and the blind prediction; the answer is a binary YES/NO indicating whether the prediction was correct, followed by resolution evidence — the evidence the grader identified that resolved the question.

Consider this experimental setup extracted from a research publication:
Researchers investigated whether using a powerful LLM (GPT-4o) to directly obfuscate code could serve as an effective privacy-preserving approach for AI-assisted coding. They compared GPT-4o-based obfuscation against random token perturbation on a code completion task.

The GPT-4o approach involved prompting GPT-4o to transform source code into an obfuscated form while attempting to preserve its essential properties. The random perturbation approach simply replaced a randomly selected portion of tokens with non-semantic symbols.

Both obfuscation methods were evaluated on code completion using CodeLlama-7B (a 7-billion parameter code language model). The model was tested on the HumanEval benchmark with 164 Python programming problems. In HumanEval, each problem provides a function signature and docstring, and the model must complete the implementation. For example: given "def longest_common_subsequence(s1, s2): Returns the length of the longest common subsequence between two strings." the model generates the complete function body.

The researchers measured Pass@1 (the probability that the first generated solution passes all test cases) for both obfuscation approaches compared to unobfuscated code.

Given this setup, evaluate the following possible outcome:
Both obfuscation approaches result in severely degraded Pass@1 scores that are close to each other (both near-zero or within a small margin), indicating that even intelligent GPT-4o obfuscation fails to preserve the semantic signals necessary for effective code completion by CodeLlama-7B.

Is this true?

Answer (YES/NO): NO